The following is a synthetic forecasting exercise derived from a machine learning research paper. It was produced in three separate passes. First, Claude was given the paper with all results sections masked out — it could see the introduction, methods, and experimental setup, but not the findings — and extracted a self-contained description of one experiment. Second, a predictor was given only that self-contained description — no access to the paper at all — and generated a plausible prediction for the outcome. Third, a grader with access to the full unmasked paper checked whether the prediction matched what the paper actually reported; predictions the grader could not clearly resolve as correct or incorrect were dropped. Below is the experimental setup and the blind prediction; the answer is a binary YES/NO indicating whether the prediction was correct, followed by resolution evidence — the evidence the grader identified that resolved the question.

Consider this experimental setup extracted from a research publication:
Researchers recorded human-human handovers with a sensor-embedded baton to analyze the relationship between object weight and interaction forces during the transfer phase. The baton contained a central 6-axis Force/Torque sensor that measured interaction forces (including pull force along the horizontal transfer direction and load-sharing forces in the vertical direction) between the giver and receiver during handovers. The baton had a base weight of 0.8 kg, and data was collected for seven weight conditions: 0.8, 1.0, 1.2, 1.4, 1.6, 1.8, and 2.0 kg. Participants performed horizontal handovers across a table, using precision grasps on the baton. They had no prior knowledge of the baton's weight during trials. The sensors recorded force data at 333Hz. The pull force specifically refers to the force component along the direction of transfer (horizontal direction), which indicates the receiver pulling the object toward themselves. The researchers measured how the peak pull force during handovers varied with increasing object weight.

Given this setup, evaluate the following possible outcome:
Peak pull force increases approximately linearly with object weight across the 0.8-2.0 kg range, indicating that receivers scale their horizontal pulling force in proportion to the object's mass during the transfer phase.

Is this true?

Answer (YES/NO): NO